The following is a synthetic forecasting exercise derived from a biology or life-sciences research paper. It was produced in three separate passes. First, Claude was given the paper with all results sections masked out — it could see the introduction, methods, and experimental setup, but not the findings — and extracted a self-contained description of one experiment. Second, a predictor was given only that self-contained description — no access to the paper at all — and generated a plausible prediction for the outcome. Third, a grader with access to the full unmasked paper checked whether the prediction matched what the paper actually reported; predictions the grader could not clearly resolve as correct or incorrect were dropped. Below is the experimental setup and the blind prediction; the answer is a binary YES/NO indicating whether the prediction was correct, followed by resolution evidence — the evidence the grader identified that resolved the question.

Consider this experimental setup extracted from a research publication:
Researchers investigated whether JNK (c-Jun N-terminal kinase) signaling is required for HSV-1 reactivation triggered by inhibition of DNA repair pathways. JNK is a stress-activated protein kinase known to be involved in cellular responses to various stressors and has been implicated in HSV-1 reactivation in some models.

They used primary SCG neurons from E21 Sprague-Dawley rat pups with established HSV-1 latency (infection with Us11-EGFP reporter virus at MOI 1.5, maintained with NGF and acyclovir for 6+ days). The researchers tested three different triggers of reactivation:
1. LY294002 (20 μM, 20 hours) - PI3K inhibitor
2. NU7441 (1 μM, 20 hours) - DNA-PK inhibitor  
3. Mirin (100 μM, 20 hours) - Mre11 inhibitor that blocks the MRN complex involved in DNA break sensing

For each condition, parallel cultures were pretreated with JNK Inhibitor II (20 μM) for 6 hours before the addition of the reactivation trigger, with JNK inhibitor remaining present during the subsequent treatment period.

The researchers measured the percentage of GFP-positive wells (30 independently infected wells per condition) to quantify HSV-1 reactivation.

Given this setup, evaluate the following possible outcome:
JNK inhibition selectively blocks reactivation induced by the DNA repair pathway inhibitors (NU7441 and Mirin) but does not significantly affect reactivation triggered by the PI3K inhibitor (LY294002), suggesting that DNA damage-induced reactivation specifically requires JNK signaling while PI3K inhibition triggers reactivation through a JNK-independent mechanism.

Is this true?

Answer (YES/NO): NO